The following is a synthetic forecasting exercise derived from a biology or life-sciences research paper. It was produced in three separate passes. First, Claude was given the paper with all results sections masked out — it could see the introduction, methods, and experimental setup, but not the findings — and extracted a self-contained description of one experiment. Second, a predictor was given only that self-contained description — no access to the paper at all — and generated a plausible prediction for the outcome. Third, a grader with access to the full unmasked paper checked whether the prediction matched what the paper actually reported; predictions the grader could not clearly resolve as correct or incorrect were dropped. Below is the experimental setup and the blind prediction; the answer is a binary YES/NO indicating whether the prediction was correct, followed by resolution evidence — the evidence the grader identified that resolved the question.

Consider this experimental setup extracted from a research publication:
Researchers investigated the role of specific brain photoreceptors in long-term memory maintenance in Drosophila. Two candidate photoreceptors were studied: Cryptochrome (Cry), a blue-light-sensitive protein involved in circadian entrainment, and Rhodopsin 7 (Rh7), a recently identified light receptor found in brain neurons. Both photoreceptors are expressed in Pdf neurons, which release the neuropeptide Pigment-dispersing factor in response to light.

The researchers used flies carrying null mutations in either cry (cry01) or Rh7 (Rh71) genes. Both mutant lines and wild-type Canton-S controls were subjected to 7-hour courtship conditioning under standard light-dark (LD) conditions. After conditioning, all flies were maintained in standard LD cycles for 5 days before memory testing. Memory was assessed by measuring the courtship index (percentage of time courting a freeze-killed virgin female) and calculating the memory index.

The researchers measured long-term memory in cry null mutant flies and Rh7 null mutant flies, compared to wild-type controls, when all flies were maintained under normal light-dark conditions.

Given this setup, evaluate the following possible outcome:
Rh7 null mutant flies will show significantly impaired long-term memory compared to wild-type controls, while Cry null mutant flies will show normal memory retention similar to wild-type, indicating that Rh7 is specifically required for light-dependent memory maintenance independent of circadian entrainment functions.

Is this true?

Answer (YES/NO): NO